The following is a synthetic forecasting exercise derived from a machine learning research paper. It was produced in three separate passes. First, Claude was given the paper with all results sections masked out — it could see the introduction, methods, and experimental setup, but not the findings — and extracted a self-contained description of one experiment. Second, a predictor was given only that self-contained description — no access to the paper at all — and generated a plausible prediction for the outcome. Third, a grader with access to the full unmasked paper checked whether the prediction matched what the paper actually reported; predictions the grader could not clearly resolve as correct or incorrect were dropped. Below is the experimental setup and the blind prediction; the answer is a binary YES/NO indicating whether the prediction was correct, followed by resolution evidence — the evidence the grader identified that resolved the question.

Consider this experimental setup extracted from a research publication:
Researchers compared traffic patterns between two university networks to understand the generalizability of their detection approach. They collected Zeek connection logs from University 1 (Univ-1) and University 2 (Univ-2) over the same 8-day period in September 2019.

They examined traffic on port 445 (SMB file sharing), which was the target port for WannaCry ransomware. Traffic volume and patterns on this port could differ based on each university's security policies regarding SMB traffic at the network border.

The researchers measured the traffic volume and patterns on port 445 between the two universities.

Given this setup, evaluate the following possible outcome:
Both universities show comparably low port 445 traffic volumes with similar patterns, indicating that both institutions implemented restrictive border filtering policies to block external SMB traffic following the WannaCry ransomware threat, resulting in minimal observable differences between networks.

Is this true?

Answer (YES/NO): NO